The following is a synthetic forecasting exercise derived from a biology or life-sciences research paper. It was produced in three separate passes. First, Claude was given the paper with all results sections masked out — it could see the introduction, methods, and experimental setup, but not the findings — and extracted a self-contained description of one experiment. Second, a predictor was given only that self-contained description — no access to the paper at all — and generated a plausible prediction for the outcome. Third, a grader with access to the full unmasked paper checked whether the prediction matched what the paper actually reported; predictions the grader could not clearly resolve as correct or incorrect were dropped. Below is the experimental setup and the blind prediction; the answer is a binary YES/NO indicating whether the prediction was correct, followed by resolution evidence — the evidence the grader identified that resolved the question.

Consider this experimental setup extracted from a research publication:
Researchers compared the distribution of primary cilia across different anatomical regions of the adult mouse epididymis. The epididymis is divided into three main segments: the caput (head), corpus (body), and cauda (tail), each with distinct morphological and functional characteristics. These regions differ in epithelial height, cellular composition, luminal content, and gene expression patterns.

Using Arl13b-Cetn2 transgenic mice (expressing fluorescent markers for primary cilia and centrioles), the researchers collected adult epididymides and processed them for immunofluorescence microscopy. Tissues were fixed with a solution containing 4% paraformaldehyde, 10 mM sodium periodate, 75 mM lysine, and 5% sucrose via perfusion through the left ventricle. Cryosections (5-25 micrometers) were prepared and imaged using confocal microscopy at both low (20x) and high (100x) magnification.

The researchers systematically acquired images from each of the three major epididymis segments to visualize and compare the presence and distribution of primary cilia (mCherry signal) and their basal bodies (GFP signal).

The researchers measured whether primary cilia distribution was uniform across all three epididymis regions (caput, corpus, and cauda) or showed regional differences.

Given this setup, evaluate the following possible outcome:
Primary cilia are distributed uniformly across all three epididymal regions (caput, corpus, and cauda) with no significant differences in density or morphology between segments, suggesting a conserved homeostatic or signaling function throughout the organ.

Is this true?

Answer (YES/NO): NO